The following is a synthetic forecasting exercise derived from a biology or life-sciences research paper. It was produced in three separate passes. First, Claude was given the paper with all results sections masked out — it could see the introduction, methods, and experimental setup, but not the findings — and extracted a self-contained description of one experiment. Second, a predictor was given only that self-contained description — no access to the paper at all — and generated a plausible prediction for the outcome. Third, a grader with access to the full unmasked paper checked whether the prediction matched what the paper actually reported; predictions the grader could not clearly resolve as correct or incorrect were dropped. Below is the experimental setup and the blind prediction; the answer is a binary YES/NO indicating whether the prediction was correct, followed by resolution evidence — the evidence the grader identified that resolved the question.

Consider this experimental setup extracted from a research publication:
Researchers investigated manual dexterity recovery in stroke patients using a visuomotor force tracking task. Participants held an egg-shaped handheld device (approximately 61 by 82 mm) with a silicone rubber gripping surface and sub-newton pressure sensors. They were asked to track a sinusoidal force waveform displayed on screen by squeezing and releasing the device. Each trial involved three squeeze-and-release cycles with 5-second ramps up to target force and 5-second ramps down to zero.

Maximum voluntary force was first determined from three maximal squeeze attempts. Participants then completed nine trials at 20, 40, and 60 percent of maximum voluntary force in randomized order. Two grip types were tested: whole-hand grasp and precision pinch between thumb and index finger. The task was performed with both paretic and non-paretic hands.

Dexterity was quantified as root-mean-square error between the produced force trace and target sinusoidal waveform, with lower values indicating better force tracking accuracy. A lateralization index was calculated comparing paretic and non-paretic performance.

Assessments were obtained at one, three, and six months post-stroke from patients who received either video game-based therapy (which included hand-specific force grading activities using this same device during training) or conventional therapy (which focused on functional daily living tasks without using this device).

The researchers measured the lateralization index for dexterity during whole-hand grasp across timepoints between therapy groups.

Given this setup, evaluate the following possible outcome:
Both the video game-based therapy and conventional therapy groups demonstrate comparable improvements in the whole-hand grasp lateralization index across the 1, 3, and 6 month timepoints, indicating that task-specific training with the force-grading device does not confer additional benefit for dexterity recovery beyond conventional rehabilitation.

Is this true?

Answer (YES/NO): YES